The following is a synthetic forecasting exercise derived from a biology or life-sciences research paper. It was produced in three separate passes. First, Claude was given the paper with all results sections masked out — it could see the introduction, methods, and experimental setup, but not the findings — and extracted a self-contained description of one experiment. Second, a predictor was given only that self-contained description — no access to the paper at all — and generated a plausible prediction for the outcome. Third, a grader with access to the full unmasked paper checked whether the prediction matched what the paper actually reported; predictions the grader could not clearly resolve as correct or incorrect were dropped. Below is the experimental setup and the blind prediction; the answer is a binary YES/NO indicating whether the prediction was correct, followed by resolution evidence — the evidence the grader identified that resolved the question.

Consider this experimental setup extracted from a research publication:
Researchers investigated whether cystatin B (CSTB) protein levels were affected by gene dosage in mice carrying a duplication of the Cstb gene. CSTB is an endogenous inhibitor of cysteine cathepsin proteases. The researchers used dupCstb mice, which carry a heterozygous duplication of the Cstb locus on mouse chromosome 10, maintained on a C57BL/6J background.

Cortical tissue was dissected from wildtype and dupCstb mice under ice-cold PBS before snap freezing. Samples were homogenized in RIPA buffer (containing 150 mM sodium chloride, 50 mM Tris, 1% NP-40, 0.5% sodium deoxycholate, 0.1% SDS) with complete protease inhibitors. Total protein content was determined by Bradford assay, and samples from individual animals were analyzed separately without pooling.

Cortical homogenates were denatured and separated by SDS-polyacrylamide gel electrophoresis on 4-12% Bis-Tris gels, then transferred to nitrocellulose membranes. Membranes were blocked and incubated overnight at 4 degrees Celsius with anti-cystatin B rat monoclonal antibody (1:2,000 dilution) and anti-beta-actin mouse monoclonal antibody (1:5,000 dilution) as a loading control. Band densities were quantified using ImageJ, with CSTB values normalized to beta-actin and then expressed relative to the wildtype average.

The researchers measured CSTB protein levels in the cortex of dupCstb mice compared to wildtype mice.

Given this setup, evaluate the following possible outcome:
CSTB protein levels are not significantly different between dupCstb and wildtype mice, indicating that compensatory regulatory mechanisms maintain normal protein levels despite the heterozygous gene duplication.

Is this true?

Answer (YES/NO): NO